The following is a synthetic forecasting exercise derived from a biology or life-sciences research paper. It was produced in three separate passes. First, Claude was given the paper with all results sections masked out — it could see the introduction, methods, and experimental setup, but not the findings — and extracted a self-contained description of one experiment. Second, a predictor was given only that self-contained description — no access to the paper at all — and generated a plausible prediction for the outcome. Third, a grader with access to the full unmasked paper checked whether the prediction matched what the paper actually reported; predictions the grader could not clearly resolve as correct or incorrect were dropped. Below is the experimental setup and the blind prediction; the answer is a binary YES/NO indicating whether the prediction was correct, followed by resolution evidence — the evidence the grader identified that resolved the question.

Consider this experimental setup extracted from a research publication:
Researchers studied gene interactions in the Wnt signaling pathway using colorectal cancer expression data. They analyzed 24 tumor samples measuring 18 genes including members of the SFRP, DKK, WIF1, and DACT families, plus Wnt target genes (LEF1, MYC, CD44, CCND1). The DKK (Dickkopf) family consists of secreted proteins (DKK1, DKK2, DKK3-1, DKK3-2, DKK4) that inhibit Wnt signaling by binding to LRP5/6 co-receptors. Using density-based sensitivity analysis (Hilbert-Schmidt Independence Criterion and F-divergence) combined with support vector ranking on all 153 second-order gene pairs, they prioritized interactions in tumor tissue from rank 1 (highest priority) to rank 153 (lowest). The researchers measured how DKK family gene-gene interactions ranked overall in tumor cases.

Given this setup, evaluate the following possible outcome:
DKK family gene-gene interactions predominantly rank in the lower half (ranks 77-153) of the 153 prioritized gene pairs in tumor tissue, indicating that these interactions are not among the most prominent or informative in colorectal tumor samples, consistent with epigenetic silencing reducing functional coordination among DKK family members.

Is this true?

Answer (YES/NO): YES